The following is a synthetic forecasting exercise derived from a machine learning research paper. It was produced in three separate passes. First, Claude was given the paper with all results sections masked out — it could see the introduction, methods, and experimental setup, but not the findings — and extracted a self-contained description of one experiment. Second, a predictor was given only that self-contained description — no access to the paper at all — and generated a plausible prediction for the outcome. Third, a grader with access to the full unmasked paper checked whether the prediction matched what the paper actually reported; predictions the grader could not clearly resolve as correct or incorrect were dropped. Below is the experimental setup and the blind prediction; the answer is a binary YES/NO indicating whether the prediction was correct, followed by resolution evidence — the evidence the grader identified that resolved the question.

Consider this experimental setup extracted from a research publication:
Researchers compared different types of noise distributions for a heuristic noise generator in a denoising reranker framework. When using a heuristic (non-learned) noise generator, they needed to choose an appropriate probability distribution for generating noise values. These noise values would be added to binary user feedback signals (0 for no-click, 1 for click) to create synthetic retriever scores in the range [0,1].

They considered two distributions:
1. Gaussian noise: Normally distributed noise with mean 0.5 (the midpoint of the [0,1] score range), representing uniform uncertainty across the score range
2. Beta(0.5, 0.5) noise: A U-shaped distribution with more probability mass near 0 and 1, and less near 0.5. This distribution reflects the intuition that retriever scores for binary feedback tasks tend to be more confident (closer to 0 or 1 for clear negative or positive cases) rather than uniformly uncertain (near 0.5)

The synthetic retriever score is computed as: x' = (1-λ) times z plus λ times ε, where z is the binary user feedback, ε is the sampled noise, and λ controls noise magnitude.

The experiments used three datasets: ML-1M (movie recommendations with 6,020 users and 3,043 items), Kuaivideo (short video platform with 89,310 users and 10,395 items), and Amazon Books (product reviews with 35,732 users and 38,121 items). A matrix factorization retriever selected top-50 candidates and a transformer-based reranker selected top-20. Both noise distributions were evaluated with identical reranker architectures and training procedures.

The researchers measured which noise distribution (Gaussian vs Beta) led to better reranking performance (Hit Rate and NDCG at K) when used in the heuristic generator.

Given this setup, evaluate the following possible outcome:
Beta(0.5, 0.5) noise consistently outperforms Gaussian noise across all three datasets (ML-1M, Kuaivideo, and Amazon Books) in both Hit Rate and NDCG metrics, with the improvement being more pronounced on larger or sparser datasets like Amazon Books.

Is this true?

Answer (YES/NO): NO